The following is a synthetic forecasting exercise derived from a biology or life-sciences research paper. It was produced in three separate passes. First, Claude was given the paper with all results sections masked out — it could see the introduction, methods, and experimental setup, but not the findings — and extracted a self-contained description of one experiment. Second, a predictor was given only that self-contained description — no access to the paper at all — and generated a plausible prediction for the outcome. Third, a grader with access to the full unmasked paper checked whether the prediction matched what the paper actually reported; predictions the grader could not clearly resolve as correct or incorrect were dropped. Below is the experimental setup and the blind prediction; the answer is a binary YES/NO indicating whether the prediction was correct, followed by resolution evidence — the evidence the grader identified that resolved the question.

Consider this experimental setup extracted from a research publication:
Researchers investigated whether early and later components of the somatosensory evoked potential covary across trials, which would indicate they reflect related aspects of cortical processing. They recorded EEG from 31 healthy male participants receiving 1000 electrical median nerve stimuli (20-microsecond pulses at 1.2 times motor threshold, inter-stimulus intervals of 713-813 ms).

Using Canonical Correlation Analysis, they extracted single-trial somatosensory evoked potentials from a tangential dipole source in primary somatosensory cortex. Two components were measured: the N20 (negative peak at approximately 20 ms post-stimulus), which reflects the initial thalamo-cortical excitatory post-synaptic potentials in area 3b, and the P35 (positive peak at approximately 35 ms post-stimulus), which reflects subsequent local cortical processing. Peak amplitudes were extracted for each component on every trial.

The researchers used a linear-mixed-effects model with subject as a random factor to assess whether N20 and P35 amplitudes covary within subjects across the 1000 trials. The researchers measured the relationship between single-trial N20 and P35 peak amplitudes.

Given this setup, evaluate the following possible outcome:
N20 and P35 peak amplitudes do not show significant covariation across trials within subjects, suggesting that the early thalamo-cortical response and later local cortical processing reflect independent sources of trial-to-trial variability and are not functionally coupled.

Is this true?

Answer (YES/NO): NO